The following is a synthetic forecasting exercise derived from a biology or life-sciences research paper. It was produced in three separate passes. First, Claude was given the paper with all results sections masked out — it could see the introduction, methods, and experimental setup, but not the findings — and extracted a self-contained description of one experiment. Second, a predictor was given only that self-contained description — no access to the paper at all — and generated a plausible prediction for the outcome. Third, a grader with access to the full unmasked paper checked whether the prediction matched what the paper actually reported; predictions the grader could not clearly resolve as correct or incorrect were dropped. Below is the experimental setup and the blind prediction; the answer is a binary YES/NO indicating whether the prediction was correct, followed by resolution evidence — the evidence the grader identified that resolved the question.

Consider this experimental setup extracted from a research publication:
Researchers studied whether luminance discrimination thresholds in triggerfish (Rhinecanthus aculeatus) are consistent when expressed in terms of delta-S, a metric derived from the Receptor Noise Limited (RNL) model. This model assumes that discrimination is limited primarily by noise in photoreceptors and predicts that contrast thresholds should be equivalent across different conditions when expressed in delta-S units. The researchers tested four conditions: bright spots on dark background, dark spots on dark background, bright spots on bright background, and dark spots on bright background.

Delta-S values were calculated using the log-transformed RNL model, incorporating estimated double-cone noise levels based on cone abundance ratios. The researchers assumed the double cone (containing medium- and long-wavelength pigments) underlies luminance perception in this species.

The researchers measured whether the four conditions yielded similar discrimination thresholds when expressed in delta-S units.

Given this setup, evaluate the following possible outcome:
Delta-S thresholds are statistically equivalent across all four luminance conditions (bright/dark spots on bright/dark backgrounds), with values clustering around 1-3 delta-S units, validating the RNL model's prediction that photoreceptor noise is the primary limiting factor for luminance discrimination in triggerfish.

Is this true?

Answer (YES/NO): NO